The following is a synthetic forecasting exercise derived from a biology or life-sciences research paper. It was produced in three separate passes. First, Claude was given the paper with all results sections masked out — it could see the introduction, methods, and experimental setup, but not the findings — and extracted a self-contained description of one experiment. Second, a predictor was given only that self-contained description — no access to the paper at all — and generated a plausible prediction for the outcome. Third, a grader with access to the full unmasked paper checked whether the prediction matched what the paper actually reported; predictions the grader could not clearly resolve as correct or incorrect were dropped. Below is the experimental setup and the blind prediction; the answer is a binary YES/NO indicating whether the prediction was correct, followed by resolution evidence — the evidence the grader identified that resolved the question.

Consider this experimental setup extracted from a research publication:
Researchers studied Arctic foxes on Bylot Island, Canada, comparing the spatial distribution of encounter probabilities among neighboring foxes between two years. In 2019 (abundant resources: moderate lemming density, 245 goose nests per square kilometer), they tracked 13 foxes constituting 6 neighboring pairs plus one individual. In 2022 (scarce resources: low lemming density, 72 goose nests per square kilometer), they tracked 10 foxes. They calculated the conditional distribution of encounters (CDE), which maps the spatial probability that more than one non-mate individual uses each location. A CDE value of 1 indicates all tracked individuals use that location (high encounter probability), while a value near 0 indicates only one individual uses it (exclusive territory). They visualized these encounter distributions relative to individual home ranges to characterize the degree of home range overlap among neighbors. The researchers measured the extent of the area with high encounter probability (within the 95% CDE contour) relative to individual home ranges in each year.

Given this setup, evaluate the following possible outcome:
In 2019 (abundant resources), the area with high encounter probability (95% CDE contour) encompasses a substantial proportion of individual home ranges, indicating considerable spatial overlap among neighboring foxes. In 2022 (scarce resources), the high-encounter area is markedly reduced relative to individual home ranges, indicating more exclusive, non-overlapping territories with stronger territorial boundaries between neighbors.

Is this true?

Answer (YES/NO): NO